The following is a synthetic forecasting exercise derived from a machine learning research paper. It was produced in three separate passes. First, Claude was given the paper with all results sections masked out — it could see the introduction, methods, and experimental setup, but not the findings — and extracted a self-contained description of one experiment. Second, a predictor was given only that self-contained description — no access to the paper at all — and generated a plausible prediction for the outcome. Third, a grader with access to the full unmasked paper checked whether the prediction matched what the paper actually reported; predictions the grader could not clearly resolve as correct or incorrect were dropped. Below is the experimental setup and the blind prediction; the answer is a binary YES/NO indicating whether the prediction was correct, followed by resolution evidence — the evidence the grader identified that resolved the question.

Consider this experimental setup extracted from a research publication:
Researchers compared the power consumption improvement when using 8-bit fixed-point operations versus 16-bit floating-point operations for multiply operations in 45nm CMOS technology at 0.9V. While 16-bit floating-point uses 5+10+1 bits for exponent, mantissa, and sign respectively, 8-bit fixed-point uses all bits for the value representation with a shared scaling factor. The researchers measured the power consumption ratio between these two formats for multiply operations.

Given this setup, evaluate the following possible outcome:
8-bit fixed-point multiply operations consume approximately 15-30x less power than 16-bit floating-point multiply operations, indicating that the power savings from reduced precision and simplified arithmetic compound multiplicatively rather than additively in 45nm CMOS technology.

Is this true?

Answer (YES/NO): NO